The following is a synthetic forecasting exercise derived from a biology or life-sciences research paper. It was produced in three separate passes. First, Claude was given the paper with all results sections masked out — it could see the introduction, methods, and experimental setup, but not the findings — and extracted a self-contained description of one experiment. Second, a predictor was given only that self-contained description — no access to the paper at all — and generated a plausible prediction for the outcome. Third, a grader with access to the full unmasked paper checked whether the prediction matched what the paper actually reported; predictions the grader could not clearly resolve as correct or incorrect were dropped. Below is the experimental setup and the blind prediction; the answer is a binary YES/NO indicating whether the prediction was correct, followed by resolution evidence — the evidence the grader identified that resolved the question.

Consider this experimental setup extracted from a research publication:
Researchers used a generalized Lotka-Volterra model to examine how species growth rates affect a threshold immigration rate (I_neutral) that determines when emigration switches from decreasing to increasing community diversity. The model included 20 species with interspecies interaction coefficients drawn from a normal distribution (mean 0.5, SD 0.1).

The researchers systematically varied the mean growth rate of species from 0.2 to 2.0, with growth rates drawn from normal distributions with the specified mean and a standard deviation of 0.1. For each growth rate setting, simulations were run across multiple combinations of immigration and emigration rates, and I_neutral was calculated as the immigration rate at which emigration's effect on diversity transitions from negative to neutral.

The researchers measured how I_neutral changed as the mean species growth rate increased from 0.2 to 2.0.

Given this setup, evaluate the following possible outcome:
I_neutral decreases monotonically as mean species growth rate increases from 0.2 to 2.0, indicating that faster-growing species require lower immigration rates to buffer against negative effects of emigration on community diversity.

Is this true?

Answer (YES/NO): YES